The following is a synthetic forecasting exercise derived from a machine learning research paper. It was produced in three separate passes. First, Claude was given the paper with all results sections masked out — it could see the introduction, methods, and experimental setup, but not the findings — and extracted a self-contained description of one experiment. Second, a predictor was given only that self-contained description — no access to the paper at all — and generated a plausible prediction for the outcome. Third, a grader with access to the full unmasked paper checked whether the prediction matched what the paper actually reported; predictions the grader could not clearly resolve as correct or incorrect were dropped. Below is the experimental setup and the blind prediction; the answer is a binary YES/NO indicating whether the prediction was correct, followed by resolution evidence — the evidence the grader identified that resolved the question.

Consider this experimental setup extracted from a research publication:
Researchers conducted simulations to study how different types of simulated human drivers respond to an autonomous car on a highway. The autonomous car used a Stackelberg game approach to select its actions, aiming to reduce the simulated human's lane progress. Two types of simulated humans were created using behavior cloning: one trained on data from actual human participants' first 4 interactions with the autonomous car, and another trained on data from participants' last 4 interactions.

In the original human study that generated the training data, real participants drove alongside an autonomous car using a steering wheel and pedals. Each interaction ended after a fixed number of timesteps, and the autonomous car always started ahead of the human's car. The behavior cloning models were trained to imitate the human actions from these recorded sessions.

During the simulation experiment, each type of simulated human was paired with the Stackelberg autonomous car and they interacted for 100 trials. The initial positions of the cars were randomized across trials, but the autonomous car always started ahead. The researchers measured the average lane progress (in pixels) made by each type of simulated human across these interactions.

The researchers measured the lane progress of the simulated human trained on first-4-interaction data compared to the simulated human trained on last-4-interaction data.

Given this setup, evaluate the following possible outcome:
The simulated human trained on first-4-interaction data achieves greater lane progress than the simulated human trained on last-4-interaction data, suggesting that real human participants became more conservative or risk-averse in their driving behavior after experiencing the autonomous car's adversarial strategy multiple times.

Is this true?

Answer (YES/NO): NO